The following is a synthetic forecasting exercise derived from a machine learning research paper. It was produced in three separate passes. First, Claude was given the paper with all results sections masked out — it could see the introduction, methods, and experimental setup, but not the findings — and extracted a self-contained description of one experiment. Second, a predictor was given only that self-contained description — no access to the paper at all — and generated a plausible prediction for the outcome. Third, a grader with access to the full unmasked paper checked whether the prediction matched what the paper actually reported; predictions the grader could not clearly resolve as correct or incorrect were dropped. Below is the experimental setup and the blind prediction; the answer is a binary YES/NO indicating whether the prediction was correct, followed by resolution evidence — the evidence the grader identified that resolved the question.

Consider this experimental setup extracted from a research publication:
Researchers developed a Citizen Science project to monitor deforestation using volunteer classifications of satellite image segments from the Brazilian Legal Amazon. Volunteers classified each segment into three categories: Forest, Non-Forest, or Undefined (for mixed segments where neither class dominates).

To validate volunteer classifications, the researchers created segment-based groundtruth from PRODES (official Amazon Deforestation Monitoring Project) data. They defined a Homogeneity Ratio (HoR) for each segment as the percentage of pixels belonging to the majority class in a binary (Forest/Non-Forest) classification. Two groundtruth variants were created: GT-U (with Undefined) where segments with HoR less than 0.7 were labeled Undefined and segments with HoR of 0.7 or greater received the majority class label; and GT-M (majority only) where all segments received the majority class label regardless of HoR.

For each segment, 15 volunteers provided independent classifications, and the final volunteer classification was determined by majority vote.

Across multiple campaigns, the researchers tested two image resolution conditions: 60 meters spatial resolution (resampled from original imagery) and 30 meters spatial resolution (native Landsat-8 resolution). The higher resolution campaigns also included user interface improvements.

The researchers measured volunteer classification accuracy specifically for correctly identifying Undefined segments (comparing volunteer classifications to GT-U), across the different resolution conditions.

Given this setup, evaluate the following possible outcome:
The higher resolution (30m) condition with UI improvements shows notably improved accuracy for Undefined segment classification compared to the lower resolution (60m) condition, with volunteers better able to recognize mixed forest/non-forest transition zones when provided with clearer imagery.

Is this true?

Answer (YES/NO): YES